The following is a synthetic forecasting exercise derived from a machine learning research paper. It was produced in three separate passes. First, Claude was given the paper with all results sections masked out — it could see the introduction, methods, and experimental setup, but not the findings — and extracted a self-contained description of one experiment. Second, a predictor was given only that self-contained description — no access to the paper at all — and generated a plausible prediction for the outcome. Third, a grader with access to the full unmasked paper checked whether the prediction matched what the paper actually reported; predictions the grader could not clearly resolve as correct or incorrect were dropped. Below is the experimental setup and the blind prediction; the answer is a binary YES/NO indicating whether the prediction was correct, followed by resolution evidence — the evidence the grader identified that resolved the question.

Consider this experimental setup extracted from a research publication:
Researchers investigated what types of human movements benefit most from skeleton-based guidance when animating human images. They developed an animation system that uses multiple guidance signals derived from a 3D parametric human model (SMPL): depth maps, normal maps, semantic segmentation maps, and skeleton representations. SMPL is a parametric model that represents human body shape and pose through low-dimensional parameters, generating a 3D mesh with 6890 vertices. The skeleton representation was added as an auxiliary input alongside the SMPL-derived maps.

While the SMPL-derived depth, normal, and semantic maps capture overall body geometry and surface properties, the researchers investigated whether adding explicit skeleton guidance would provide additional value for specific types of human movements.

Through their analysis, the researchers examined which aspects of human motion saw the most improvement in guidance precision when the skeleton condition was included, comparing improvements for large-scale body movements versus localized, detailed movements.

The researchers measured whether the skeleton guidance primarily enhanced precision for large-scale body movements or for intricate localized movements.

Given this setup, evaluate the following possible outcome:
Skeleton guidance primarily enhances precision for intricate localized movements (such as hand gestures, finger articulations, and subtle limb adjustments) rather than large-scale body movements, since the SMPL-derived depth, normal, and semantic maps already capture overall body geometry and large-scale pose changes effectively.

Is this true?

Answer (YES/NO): YES